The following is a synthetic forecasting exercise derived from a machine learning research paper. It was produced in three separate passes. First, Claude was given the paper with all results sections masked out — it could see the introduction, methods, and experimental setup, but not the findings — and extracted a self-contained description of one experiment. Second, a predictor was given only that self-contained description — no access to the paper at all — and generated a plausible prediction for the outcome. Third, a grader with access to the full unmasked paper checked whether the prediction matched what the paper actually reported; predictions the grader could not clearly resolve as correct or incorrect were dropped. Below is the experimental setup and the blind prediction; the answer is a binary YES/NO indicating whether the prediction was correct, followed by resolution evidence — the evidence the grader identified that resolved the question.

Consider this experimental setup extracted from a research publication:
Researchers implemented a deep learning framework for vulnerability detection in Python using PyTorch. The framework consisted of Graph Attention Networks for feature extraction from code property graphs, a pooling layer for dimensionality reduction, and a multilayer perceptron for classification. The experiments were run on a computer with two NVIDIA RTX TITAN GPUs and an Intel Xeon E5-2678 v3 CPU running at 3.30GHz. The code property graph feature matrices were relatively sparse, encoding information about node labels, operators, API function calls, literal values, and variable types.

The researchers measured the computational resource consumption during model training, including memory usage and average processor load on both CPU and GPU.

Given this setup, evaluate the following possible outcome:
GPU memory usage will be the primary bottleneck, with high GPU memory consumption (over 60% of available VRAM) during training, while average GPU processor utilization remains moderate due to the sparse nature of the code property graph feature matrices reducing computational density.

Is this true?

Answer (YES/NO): NO